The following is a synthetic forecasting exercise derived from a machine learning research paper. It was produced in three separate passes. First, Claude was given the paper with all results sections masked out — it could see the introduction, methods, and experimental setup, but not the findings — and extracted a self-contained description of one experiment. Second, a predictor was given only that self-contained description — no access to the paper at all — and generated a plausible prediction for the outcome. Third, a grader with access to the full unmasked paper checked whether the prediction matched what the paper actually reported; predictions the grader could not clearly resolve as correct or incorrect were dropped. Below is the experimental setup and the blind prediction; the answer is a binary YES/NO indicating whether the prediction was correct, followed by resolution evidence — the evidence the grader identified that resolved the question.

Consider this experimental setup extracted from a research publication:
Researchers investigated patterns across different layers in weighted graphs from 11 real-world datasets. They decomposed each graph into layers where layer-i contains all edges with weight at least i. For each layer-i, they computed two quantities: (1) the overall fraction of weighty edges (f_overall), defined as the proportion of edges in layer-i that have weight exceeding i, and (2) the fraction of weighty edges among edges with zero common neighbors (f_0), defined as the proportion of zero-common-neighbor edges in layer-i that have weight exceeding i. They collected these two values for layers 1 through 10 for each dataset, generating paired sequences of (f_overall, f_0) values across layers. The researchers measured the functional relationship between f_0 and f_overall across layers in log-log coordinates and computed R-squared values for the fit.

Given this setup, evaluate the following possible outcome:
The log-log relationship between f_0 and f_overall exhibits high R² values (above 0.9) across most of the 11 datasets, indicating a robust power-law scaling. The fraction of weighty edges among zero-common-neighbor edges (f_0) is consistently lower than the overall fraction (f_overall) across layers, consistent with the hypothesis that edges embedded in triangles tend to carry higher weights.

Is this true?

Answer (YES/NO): YES